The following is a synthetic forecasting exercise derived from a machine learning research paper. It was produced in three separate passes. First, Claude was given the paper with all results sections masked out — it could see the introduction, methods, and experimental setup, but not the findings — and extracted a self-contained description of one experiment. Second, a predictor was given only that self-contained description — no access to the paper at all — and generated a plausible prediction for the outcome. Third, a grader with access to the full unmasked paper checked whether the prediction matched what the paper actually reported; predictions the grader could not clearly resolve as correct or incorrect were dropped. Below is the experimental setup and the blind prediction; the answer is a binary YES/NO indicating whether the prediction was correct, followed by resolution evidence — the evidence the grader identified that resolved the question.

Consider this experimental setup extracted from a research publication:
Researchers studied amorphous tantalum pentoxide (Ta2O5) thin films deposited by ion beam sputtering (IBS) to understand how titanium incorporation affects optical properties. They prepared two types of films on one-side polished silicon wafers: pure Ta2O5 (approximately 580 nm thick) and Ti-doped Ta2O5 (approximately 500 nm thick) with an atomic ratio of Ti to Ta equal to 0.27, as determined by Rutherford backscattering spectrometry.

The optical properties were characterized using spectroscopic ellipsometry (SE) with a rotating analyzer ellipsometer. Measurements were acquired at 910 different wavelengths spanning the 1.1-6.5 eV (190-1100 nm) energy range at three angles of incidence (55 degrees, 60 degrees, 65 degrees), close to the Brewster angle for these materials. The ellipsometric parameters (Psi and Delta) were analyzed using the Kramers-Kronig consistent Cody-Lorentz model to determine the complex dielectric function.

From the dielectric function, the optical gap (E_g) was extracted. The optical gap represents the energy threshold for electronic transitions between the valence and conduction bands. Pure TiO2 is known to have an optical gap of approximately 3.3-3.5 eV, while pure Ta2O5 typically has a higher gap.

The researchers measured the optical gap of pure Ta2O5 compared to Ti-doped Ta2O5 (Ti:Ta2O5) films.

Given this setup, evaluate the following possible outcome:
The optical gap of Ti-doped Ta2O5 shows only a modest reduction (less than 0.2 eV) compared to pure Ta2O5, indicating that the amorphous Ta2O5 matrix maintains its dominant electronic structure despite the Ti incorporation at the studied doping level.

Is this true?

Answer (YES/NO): NO